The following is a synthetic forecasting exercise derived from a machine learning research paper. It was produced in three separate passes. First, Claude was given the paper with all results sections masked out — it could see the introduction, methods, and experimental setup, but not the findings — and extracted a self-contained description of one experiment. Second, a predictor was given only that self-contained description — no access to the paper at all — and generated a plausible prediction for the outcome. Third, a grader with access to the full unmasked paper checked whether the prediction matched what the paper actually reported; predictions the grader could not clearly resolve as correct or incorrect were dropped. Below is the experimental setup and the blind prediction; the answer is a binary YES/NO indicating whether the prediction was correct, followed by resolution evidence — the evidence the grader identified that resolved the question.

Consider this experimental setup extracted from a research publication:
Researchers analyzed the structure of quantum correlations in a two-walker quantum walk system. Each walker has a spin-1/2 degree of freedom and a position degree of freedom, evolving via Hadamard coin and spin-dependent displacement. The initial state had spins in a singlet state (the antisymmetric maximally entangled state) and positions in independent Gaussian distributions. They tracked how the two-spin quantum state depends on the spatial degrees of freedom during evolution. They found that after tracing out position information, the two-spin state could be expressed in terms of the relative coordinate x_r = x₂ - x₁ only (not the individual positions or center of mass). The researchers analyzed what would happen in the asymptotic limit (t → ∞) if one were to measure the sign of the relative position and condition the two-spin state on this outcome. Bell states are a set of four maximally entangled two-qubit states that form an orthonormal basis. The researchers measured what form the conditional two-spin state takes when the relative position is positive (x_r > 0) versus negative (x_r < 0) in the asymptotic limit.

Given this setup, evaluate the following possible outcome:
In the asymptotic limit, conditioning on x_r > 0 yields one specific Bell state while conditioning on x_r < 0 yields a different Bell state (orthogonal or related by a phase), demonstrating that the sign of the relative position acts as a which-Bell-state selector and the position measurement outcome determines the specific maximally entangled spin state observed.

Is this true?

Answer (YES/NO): NO